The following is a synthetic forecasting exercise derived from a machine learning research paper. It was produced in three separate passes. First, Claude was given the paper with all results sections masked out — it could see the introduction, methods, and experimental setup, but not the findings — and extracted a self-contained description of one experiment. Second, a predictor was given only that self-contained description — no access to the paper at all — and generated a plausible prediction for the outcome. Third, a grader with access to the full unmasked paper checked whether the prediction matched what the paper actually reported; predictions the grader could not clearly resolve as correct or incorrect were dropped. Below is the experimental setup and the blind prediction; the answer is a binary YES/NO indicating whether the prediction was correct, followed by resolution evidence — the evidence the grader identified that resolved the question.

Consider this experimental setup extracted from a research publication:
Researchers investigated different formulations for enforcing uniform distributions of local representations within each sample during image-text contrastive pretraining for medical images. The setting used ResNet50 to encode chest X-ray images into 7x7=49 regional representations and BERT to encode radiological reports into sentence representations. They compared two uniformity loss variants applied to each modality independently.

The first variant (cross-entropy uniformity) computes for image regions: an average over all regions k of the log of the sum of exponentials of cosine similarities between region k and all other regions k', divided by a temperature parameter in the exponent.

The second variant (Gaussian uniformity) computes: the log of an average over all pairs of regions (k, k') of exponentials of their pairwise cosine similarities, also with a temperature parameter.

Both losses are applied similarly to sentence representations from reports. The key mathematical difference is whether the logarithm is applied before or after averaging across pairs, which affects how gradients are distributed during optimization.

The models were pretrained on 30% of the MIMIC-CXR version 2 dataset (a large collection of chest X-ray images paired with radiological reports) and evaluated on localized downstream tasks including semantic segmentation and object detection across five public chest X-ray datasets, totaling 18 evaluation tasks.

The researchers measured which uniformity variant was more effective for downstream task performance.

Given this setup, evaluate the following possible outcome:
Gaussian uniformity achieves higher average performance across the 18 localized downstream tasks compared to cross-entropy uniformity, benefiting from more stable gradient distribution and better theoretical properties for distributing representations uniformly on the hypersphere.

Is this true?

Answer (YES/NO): NO